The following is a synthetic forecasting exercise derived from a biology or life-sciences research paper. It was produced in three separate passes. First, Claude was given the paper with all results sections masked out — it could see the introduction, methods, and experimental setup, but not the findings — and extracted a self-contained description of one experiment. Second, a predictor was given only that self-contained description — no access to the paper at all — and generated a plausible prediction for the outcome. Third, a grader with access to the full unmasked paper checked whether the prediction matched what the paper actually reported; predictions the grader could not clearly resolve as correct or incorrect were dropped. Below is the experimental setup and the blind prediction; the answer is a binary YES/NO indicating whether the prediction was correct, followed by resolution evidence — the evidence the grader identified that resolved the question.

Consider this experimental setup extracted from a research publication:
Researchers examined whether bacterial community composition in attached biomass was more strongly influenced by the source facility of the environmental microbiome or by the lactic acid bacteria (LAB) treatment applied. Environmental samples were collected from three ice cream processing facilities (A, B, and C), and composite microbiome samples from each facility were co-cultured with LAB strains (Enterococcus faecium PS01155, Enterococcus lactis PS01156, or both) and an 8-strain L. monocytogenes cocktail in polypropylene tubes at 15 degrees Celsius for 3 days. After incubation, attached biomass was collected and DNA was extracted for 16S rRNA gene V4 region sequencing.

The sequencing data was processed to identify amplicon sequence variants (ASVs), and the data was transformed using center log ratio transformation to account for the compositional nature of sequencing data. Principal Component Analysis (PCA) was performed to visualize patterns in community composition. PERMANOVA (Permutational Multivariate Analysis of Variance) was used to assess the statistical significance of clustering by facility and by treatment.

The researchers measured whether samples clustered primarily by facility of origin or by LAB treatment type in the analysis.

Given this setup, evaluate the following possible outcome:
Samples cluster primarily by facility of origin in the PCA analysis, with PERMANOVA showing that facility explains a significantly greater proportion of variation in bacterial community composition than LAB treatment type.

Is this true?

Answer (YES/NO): NO